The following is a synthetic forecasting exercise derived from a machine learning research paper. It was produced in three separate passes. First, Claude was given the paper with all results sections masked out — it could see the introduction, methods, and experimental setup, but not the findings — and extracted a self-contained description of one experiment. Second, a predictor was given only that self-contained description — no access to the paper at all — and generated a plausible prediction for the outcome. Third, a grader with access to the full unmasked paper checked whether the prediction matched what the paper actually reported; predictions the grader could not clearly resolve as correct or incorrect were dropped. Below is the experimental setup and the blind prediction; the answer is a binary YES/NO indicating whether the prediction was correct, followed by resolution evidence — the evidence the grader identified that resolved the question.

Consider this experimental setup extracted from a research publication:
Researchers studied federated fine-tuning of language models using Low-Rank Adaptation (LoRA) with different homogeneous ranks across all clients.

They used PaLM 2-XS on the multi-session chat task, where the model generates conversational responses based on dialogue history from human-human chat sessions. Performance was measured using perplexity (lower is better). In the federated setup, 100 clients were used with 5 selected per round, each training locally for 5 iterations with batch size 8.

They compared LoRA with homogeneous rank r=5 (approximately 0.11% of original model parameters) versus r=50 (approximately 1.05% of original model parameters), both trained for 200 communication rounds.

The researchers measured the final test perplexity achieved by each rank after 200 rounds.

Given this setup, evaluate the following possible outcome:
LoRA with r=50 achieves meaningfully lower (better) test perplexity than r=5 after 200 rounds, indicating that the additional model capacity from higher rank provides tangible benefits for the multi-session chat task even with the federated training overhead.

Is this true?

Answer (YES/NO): NO